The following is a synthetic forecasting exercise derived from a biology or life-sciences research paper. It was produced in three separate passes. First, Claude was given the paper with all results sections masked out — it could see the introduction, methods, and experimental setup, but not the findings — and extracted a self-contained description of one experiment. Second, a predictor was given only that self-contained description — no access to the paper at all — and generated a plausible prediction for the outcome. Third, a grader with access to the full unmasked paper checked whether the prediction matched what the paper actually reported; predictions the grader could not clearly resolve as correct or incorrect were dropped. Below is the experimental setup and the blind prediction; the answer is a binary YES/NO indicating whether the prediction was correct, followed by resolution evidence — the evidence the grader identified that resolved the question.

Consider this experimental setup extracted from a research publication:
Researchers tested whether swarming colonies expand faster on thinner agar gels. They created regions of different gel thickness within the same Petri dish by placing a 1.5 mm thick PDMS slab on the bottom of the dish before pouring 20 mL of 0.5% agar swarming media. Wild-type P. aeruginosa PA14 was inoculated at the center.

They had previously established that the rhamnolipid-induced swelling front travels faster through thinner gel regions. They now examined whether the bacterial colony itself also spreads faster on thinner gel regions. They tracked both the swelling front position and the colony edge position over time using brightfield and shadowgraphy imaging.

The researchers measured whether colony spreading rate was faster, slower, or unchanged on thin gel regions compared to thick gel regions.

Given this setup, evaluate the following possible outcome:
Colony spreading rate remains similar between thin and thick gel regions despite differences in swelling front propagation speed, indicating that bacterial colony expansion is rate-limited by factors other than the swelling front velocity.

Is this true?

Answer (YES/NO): NO